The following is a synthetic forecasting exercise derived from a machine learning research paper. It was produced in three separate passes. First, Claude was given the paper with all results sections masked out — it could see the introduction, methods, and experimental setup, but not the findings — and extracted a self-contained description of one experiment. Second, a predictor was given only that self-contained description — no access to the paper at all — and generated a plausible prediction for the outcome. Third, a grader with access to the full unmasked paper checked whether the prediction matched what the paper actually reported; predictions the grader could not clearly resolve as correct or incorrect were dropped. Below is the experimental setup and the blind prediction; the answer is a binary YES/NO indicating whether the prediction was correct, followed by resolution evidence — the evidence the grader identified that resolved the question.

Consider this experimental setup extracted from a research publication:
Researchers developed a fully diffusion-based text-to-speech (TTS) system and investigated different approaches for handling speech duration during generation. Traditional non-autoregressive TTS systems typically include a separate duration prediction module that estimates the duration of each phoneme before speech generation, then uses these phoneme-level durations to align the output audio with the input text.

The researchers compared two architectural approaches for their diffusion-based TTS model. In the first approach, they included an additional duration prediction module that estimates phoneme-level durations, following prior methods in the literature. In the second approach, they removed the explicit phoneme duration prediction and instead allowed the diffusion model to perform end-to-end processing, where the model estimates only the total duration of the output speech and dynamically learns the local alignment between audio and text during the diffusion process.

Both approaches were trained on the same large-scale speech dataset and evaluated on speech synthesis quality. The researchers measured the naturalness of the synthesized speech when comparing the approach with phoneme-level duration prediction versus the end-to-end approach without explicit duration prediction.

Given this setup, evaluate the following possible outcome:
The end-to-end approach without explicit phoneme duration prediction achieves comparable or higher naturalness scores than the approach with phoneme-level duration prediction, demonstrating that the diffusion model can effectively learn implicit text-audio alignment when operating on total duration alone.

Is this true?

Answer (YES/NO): YES